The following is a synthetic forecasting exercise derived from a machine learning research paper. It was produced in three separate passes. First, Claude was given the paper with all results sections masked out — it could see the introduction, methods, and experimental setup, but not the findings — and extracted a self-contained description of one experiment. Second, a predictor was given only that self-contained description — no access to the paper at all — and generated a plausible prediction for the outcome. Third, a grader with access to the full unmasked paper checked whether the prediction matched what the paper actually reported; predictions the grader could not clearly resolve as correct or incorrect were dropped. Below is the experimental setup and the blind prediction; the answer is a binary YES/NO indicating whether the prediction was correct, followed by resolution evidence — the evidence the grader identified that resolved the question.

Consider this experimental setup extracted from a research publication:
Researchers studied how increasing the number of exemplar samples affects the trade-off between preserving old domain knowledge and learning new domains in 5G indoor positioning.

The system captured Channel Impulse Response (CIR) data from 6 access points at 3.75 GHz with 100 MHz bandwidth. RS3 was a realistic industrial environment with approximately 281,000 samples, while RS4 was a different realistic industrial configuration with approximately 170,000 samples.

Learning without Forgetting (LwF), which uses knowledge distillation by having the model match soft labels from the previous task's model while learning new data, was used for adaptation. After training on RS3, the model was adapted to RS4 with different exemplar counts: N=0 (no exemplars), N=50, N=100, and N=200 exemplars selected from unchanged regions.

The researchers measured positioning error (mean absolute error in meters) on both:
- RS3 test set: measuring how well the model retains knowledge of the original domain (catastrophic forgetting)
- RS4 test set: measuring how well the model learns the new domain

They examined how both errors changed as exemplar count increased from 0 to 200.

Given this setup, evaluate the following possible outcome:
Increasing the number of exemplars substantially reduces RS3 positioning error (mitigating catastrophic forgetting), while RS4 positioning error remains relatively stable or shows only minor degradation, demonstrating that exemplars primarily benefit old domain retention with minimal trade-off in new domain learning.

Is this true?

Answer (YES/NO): NO